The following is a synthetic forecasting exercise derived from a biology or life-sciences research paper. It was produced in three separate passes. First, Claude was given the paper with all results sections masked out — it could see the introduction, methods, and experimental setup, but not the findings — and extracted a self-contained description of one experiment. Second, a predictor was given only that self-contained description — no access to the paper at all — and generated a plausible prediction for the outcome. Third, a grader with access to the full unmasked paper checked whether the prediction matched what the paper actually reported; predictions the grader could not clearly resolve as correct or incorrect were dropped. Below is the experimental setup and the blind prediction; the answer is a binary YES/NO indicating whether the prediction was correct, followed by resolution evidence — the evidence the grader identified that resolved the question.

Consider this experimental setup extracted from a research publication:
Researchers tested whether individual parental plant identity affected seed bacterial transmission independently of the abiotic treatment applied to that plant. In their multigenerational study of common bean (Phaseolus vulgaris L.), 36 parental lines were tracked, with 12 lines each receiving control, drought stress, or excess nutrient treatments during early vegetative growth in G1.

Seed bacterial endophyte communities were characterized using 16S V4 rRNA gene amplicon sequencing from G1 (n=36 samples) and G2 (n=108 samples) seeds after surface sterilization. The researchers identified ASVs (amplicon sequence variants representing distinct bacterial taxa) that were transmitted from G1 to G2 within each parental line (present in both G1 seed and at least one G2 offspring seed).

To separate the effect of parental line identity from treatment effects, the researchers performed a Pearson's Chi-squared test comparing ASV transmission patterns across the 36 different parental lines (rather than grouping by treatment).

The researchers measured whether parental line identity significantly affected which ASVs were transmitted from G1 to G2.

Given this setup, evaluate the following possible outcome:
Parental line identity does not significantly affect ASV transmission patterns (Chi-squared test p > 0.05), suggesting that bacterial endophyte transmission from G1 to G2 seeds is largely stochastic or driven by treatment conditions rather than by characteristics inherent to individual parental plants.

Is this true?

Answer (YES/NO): NO